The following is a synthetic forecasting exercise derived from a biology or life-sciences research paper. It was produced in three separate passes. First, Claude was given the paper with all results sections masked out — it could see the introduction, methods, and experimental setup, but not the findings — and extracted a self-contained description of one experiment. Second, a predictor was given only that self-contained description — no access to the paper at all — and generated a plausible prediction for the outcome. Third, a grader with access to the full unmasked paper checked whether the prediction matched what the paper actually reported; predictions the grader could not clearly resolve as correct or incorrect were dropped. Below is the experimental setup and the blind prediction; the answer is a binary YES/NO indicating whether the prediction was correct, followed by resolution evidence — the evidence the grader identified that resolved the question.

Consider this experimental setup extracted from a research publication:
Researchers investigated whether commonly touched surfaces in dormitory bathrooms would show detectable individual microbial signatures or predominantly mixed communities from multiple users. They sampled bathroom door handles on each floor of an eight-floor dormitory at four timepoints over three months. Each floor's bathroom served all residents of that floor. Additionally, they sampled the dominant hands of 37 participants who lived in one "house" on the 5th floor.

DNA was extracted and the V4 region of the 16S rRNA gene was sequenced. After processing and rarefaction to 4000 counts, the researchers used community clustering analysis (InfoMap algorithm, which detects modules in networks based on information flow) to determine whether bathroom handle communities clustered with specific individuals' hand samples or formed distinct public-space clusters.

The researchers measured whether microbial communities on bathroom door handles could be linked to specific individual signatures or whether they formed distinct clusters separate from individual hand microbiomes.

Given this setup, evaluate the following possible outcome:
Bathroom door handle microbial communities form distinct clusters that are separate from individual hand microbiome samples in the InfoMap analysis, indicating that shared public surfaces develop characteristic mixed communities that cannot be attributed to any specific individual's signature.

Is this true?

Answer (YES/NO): NO